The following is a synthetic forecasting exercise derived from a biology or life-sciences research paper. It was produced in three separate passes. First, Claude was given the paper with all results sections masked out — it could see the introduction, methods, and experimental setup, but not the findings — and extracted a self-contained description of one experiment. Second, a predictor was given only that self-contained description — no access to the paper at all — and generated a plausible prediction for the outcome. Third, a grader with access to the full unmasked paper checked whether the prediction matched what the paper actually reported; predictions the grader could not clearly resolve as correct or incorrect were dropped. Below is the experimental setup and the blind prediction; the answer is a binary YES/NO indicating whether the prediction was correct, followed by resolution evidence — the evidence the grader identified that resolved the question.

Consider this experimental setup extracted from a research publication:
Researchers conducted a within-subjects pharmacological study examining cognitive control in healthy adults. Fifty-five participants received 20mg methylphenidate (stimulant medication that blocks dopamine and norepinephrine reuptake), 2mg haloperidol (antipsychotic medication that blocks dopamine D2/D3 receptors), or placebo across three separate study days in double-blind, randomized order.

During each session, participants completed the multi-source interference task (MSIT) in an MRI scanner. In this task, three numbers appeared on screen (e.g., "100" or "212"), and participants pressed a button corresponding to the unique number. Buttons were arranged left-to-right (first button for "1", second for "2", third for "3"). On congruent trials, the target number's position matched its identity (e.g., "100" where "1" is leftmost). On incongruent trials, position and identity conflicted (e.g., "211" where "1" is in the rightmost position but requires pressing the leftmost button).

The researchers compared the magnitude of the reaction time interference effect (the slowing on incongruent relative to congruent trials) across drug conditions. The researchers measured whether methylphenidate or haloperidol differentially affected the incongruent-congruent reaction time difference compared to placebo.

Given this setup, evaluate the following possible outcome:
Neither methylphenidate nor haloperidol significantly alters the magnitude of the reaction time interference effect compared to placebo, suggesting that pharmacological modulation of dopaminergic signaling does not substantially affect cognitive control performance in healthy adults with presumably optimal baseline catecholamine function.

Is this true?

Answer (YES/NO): YES